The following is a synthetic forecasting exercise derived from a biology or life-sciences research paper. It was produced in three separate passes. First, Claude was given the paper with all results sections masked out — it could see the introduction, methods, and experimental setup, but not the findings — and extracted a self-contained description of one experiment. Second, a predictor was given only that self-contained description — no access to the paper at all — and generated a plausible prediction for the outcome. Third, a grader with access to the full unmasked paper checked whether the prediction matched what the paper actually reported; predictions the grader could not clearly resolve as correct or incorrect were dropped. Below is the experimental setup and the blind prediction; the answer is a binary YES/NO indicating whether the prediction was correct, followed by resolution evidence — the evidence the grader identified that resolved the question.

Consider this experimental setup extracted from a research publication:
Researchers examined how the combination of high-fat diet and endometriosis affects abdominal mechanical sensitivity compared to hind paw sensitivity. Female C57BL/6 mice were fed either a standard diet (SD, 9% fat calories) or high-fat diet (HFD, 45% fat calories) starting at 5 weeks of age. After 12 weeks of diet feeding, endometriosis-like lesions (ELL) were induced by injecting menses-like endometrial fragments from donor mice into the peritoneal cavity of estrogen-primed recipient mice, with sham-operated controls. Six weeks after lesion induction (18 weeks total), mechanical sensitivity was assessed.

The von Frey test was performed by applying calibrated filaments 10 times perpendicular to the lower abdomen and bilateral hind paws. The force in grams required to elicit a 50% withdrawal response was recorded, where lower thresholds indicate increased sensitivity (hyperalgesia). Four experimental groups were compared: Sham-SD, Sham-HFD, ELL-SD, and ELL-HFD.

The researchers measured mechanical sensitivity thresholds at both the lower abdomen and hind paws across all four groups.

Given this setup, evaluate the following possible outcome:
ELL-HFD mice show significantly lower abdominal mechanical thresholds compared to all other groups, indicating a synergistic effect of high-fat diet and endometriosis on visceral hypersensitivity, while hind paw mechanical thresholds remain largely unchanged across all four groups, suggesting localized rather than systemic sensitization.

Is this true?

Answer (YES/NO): YES